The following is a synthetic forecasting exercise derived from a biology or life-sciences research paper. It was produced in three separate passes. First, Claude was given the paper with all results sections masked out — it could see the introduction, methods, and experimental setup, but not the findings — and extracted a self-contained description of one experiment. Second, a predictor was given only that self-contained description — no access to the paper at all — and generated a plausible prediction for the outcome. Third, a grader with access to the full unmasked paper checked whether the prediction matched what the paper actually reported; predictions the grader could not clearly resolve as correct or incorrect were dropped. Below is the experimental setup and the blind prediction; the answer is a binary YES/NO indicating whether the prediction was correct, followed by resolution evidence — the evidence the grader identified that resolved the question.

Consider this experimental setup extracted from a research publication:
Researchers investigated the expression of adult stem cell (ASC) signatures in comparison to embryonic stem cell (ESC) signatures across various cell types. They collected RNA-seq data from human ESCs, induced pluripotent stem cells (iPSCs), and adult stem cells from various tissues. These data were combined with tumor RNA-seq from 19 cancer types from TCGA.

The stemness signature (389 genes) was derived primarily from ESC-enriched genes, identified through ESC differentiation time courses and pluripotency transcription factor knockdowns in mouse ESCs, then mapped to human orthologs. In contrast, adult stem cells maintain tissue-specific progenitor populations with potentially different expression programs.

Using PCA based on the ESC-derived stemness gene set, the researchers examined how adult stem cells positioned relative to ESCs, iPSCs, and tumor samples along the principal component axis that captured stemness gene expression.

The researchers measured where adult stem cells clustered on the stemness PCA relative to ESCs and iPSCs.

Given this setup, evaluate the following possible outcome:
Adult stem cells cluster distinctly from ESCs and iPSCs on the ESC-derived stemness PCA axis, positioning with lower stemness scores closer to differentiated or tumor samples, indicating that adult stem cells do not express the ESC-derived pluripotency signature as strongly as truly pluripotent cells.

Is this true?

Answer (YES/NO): YES